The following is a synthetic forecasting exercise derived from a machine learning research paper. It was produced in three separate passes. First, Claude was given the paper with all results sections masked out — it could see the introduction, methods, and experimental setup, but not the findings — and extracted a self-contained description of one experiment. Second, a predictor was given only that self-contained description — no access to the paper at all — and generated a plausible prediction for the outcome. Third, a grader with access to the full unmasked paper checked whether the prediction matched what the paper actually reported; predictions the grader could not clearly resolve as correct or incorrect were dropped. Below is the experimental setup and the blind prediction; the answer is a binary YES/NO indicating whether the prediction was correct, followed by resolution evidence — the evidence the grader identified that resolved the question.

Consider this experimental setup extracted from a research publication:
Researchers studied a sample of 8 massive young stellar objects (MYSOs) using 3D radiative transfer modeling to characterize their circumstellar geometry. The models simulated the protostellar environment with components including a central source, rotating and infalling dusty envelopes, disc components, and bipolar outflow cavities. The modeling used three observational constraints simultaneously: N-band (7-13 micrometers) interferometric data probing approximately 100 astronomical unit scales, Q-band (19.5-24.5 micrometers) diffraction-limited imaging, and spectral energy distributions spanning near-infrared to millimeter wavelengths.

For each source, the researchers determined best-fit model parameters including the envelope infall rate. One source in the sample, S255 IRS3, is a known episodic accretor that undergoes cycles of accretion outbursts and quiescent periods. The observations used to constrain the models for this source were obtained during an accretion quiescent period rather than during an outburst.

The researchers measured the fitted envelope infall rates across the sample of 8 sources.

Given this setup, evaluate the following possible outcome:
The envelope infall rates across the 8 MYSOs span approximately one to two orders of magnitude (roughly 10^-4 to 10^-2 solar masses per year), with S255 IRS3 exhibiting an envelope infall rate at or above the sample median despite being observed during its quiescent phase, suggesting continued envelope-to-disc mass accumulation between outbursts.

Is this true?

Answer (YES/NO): NO